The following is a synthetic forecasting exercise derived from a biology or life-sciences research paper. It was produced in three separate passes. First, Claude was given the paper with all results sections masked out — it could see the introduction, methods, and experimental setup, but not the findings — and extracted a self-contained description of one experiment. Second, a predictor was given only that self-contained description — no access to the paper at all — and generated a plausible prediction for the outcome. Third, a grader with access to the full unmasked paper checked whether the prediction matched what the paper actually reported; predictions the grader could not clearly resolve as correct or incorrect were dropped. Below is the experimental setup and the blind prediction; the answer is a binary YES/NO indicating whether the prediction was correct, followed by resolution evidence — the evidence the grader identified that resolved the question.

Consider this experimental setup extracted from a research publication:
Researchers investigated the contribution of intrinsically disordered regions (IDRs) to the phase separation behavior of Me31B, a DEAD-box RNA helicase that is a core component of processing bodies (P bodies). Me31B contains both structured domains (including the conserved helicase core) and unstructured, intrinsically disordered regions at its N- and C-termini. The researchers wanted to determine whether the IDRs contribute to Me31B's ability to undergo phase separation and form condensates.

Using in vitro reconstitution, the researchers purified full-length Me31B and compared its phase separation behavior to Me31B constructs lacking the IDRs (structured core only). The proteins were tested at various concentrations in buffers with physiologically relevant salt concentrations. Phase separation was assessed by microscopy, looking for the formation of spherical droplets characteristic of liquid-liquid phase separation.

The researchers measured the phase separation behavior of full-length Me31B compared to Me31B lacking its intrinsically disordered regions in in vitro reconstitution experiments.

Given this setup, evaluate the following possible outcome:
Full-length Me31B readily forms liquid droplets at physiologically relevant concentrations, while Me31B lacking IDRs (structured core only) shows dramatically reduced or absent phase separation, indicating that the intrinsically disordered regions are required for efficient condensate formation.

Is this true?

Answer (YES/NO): NO